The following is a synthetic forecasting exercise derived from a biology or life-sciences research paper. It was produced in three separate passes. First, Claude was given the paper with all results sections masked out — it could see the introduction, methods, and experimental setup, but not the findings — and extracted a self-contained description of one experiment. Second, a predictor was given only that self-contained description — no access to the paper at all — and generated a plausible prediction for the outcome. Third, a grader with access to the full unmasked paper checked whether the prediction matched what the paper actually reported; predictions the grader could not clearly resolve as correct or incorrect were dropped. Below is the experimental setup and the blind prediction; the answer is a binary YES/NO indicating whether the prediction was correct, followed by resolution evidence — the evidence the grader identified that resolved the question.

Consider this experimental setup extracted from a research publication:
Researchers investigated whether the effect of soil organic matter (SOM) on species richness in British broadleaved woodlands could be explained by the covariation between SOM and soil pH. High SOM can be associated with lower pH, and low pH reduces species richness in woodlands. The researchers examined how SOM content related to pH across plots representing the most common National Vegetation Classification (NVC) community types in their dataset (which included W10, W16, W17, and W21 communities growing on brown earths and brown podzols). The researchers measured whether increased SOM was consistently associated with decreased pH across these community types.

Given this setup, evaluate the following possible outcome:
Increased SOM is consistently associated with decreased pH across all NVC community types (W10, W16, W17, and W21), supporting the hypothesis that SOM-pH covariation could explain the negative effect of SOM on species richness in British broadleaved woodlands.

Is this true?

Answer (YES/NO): NO